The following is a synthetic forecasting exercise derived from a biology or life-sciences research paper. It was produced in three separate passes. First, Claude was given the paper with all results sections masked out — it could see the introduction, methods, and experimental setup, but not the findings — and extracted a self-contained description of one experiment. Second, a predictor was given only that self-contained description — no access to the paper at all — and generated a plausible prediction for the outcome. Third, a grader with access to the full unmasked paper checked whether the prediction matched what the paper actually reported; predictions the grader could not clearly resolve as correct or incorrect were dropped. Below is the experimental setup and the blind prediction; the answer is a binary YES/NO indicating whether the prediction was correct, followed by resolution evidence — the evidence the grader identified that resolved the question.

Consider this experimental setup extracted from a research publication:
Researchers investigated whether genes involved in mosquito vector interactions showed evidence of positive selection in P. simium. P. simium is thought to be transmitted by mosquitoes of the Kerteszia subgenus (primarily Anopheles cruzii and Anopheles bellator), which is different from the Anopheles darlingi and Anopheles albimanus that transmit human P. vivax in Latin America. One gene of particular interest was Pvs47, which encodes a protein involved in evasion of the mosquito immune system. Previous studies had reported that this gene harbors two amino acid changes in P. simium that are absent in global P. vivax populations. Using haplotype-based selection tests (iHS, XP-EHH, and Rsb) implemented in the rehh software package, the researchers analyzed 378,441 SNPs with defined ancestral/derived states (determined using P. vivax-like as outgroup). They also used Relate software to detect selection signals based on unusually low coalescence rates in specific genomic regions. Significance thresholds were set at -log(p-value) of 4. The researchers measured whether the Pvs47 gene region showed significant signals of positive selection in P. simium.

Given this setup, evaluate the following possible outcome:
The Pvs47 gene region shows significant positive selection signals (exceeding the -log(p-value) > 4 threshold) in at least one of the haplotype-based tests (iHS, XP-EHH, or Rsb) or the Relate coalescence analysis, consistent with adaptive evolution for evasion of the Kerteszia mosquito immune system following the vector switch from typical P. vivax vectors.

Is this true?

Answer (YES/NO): NO